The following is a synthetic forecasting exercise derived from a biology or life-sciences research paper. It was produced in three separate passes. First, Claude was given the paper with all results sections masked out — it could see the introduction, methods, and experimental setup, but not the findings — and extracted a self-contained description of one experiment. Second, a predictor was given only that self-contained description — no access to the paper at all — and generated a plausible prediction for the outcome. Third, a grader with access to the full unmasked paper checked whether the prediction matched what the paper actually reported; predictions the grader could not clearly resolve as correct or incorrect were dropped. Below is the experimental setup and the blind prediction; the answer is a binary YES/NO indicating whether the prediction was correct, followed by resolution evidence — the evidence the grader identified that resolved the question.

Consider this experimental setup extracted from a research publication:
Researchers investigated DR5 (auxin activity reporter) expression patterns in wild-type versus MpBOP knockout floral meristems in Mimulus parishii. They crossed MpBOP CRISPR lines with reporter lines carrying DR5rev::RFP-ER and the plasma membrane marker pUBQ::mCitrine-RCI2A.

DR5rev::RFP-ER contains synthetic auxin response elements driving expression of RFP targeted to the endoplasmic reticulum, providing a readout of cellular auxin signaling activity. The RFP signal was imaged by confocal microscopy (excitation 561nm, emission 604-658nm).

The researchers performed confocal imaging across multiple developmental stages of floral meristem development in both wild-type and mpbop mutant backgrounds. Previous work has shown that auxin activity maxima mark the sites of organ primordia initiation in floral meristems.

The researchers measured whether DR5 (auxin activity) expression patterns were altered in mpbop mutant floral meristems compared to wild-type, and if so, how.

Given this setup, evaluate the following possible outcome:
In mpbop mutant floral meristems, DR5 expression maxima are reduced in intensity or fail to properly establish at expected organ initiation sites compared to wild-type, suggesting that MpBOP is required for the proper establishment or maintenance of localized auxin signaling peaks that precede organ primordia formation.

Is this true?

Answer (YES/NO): NO